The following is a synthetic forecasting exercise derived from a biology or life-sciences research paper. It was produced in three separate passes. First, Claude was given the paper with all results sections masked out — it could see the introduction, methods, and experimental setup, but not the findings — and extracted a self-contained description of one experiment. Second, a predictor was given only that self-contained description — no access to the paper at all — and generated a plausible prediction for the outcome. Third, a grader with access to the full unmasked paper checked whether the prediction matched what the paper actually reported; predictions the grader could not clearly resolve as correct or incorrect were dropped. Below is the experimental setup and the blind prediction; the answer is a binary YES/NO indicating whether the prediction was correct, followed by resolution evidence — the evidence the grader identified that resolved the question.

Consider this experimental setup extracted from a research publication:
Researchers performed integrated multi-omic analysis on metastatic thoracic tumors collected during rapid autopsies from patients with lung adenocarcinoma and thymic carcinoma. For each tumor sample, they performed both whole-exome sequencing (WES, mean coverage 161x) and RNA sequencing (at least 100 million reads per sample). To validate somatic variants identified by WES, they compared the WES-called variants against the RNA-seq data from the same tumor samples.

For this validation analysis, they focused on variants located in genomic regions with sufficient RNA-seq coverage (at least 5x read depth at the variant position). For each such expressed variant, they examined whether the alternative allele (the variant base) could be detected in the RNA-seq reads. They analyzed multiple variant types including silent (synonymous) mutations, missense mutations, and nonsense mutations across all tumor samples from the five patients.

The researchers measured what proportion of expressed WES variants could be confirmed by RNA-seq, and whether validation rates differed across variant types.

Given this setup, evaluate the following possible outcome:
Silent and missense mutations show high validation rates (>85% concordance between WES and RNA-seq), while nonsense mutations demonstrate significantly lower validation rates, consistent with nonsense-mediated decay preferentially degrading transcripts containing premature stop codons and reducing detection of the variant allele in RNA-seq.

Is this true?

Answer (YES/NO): NO